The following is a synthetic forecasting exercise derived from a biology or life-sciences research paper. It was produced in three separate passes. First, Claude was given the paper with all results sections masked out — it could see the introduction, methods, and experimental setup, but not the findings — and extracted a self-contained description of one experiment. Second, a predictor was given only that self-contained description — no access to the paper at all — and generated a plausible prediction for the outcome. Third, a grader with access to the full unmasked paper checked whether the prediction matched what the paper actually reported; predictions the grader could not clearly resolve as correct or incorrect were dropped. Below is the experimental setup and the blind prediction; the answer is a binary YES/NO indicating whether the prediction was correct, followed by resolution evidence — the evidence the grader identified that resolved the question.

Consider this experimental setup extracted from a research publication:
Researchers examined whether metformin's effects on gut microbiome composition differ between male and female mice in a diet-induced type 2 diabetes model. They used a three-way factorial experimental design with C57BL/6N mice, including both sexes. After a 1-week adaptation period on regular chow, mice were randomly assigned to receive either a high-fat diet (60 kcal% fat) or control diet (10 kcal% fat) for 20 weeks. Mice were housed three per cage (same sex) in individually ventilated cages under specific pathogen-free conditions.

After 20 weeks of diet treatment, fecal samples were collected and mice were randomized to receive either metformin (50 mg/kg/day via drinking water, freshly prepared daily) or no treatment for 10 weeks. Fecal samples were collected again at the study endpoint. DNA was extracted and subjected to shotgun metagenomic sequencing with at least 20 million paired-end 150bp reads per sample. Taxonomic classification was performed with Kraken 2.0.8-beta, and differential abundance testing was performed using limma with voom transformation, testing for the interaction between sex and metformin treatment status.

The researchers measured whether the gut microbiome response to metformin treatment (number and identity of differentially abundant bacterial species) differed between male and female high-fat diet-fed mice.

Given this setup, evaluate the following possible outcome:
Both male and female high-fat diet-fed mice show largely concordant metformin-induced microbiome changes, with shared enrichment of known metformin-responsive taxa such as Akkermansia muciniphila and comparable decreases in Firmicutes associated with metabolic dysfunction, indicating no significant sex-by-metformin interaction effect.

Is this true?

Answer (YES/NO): NO